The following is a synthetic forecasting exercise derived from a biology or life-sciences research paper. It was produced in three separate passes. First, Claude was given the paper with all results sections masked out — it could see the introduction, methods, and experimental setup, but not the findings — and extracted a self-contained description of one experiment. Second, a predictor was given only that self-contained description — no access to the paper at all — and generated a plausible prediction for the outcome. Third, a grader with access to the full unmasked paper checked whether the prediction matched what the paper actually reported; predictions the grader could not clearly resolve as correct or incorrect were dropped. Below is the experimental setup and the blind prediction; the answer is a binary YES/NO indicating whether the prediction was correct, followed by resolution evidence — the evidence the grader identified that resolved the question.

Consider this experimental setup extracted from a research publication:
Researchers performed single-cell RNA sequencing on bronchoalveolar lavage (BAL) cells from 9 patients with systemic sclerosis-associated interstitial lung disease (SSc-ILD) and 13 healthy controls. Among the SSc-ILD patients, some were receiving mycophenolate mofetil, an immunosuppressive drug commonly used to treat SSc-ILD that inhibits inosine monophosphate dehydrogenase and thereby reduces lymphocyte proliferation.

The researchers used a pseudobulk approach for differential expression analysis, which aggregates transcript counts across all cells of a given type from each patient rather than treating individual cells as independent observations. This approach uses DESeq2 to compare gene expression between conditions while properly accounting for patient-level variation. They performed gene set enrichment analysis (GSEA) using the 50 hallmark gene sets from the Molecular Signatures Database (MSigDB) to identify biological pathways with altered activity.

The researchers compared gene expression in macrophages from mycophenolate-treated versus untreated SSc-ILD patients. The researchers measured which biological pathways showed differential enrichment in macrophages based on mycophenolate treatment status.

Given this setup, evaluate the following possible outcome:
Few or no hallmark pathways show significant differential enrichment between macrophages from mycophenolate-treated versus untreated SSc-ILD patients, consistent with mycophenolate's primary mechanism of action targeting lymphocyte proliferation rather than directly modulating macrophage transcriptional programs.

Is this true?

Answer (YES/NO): NO